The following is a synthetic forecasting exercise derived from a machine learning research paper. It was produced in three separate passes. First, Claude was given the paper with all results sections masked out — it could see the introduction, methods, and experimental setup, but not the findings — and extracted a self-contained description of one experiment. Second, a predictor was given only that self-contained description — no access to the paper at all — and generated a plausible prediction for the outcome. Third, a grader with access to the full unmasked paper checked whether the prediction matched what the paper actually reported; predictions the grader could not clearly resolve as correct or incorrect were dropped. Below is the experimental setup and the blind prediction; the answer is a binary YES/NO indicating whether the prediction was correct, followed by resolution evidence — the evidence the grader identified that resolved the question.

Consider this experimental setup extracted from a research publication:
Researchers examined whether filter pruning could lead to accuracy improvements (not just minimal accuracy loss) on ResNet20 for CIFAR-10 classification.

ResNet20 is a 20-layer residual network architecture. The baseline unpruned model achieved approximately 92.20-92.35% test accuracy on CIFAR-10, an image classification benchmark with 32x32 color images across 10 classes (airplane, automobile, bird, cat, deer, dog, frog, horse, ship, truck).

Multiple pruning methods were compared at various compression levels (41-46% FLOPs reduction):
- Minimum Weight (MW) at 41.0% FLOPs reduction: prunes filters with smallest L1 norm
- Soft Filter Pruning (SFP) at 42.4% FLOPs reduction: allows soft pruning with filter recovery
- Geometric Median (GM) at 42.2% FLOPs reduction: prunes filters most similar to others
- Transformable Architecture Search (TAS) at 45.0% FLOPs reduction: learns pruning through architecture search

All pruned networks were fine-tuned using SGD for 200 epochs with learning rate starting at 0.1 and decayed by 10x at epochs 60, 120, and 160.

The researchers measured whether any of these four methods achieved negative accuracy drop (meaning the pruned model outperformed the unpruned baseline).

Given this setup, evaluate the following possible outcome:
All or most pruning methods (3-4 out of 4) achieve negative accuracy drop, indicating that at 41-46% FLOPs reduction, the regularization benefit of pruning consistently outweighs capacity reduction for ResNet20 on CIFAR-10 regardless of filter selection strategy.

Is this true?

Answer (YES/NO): NO